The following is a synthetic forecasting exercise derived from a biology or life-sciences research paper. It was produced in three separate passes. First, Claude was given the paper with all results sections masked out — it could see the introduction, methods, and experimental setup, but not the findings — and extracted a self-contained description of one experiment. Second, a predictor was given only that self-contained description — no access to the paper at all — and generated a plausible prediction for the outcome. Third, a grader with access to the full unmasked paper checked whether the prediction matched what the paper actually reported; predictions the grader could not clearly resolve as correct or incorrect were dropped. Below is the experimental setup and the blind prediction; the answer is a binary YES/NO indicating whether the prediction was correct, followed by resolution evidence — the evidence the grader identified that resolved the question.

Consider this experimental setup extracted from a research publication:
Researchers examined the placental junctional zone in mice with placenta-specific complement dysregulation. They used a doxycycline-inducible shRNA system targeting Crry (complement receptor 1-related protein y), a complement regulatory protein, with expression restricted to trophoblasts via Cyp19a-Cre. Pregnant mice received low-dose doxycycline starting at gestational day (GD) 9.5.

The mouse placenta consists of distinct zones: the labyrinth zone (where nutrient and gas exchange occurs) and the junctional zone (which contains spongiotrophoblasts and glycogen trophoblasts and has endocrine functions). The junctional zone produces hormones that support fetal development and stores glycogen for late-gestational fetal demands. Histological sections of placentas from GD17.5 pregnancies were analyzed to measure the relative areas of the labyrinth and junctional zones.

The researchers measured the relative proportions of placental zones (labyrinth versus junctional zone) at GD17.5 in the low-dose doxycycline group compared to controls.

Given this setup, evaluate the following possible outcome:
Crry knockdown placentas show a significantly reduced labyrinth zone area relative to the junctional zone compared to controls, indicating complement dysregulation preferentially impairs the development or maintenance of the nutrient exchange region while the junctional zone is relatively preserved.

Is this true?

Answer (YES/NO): NO